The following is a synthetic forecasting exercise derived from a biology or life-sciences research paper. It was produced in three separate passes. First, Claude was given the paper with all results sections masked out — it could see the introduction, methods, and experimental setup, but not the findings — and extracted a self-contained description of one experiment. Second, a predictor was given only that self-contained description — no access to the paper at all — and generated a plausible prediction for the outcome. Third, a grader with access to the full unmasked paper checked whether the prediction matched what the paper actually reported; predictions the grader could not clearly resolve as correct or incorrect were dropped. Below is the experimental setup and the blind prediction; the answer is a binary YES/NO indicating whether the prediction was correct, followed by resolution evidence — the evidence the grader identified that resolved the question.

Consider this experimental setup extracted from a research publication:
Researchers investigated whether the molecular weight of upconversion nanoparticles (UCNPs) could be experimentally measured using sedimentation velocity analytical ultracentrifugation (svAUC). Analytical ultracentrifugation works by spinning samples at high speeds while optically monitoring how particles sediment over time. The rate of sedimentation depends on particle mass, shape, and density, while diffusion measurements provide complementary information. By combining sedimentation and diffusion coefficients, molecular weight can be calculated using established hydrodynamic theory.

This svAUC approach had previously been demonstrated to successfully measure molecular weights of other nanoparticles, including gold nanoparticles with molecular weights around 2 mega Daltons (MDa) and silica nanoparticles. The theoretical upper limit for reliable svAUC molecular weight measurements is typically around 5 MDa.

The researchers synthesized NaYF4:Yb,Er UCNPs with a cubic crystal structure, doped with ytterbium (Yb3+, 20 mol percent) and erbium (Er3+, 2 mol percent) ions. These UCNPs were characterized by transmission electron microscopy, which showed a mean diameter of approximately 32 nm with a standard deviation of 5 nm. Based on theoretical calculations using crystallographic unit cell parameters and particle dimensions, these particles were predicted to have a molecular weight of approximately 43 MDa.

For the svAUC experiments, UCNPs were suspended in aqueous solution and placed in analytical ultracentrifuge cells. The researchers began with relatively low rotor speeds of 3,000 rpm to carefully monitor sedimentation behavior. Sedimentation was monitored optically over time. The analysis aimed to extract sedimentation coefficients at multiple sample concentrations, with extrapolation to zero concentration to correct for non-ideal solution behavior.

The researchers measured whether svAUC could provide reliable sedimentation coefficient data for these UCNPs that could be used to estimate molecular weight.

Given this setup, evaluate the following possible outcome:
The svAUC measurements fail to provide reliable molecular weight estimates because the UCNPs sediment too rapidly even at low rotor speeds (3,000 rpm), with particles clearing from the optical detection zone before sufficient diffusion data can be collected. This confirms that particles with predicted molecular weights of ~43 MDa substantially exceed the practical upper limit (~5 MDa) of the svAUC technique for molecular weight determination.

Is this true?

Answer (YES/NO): YES